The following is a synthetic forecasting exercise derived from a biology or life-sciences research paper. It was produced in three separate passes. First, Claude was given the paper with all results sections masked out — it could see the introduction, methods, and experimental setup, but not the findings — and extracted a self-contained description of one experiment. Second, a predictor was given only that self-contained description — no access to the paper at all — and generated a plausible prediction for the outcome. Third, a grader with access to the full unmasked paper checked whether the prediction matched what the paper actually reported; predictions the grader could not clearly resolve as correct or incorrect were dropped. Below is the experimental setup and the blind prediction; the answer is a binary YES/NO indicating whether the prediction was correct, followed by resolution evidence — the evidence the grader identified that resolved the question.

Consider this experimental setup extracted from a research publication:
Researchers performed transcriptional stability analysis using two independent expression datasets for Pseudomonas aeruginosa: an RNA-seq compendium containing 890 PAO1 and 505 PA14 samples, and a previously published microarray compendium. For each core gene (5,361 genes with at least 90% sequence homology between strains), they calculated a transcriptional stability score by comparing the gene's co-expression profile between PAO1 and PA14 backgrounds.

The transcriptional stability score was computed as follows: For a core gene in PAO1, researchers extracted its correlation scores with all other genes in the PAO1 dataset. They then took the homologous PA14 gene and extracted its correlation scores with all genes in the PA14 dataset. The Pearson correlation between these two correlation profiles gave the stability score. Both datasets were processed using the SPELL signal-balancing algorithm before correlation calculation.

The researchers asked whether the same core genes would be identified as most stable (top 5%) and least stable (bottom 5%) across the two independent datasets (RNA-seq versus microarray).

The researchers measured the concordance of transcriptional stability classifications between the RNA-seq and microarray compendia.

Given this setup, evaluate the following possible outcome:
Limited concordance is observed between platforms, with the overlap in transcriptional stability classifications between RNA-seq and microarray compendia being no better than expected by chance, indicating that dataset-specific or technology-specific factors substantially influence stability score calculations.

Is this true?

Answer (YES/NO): NO